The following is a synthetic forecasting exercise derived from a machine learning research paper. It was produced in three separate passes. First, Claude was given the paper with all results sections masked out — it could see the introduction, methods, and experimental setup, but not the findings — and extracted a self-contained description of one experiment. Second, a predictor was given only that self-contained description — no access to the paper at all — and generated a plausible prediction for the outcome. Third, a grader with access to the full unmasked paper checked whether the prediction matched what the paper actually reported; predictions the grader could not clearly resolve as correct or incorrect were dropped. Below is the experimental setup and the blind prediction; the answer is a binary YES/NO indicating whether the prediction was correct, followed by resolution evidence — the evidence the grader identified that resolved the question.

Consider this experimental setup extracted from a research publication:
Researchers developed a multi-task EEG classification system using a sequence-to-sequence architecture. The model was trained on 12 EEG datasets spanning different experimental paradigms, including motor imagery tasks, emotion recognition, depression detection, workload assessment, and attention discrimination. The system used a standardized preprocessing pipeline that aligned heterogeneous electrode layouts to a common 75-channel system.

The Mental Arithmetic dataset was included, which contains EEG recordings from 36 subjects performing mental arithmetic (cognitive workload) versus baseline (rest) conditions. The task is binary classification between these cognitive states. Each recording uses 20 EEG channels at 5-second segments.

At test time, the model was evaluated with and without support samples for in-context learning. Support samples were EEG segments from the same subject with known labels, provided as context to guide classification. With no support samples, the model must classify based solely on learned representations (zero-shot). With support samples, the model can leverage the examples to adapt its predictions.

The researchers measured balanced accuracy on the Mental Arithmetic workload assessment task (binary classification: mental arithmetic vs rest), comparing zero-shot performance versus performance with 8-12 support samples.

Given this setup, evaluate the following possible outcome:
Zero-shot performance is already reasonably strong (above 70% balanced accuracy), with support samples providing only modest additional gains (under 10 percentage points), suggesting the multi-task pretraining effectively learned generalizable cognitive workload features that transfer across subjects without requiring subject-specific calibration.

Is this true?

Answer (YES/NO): NO